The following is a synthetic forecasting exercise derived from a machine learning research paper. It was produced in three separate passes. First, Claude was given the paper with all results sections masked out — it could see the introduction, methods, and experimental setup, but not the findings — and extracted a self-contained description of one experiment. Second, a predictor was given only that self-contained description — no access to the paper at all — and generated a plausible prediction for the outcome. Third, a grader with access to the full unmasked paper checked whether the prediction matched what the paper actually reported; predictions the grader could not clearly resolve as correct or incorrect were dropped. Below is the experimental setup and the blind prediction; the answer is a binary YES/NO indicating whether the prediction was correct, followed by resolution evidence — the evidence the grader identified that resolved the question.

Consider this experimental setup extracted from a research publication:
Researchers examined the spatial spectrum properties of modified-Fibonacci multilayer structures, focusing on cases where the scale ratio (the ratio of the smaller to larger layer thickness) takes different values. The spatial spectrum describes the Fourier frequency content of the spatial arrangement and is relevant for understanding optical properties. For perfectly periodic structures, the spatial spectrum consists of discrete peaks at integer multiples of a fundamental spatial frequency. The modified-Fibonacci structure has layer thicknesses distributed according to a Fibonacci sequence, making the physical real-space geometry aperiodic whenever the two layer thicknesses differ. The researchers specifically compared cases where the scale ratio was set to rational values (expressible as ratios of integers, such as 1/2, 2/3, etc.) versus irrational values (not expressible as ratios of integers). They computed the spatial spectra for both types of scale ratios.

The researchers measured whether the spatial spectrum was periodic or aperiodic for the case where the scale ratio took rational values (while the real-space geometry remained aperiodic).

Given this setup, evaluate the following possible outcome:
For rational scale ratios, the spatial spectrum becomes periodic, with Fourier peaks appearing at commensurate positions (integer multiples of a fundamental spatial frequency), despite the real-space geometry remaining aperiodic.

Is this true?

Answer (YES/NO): YES